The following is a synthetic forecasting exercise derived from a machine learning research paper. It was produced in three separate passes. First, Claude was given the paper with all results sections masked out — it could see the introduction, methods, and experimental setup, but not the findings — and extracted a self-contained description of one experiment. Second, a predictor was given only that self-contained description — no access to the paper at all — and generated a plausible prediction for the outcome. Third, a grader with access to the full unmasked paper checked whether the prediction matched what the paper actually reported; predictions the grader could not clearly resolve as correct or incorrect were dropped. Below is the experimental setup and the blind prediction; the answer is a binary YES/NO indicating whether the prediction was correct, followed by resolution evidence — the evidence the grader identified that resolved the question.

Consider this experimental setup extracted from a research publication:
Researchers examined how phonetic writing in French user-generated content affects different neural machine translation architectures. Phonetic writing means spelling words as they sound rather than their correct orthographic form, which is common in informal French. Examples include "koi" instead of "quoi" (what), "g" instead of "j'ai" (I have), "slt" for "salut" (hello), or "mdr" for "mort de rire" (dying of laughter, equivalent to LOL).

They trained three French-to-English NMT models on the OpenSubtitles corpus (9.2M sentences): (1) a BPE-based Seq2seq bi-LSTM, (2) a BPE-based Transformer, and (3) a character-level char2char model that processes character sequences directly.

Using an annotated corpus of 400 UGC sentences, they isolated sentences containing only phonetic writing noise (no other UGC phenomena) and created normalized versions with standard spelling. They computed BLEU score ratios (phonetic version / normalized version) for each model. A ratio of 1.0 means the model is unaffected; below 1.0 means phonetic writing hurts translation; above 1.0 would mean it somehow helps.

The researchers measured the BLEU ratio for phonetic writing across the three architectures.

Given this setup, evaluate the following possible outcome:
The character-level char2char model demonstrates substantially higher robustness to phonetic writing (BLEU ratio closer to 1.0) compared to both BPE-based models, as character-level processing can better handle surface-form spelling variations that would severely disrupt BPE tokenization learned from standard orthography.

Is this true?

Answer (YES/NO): NO